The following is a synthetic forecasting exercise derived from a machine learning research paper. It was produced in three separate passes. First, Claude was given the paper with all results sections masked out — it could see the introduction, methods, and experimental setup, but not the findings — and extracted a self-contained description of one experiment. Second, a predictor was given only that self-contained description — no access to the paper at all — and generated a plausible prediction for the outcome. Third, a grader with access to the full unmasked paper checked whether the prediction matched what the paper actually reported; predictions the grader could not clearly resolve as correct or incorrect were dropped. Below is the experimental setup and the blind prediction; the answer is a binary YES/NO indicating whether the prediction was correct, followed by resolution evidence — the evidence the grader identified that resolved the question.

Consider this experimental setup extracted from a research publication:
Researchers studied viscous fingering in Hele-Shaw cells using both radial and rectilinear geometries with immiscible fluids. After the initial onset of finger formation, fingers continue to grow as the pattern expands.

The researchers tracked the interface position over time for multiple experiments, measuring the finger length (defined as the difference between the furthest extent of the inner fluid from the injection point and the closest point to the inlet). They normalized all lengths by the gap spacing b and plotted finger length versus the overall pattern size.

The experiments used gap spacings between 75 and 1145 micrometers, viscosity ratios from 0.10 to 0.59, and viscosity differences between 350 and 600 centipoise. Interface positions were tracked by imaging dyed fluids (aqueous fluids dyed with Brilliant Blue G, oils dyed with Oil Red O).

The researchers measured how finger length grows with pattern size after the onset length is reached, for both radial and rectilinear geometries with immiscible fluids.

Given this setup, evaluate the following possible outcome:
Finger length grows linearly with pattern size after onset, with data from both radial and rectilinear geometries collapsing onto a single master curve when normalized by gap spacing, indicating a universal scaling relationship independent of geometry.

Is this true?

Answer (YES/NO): NO